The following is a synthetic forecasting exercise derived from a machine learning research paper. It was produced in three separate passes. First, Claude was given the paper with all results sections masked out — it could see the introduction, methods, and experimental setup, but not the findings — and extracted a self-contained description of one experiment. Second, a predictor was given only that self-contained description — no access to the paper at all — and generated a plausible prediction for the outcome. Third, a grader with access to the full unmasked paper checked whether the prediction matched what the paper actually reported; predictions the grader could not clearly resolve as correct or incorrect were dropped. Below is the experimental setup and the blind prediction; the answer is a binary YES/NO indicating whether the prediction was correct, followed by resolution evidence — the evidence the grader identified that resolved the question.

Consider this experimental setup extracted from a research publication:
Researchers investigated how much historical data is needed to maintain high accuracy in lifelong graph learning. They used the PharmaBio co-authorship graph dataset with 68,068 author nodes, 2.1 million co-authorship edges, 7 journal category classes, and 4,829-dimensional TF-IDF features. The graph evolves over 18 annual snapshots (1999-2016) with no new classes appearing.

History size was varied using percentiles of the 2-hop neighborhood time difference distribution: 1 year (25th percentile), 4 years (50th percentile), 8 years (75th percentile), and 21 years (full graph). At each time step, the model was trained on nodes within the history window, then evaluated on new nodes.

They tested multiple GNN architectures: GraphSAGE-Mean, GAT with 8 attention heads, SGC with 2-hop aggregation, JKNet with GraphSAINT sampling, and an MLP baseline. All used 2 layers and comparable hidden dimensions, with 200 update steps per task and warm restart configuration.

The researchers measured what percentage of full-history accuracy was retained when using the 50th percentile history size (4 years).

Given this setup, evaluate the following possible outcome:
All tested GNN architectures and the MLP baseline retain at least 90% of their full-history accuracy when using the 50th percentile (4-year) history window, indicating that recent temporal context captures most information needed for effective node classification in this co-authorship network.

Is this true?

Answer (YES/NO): YES